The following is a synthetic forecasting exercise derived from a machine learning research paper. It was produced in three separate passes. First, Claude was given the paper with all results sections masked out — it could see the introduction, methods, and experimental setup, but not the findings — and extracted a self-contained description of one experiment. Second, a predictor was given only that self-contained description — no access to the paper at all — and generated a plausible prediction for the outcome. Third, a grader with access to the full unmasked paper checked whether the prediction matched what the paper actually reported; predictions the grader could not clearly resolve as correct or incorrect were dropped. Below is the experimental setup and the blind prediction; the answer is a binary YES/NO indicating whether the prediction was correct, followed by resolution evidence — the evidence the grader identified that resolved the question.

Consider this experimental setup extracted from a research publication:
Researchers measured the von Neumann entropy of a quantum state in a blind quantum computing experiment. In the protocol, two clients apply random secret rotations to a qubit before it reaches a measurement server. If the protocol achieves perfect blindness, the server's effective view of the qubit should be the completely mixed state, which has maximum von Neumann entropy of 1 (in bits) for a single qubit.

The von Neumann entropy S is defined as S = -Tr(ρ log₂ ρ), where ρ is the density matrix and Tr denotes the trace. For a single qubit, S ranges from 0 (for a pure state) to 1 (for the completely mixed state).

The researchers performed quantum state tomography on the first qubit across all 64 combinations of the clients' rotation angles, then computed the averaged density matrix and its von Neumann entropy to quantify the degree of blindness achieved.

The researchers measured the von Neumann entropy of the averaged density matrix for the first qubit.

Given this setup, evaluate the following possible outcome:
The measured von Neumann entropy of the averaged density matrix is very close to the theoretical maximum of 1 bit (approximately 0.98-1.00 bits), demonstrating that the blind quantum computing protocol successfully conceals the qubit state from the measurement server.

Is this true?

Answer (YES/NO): YES